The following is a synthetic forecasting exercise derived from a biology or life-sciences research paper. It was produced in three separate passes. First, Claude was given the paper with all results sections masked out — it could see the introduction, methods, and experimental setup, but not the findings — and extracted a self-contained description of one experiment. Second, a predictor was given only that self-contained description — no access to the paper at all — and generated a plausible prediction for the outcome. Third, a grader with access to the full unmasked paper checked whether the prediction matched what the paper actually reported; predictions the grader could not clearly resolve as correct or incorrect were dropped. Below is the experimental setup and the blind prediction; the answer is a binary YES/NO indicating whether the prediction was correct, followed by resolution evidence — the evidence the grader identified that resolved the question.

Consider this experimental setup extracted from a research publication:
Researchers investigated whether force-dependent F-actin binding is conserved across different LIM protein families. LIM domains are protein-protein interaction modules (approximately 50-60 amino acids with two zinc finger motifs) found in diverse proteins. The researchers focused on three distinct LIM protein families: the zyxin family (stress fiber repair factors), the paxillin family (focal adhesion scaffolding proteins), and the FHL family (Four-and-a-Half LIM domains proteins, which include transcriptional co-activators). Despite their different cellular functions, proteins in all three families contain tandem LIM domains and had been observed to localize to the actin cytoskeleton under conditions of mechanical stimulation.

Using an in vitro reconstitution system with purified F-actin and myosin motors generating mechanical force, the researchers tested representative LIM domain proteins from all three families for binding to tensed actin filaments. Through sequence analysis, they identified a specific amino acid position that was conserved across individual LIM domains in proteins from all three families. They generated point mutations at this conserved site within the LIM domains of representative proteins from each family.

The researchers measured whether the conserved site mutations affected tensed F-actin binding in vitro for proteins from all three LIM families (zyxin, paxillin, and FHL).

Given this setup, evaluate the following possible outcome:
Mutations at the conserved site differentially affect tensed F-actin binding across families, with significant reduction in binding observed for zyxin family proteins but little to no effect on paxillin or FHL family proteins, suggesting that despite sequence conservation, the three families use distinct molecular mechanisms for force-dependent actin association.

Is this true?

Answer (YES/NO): NO